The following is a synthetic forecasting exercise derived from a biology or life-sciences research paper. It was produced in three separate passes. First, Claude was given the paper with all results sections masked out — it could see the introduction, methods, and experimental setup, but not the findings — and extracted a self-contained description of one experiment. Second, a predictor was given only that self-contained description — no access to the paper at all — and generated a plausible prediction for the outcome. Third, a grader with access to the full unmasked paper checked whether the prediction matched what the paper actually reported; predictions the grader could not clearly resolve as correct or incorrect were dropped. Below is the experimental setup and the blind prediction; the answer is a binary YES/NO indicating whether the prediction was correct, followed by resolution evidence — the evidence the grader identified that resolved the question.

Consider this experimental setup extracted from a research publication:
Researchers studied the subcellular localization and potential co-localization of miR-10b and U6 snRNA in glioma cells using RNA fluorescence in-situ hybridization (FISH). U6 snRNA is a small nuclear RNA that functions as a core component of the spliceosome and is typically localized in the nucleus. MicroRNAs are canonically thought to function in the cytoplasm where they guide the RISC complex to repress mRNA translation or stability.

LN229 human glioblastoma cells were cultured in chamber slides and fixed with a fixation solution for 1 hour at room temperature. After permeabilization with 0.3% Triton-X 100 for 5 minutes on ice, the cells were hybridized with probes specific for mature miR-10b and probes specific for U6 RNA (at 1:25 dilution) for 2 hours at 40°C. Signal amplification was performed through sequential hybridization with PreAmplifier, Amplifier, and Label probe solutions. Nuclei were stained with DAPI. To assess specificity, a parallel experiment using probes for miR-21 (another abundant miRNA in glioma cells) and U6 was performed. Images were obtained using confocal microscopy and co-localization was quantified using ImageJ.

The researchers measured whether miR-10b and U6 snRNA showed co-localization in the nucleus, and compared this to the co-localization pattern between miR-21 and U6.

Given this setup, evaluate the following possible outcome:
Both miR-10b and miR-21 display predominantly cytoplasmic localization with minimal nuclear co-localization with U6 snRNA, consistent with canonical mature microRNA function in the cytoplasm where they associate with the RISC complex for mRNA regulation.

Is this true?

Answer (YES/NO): NO